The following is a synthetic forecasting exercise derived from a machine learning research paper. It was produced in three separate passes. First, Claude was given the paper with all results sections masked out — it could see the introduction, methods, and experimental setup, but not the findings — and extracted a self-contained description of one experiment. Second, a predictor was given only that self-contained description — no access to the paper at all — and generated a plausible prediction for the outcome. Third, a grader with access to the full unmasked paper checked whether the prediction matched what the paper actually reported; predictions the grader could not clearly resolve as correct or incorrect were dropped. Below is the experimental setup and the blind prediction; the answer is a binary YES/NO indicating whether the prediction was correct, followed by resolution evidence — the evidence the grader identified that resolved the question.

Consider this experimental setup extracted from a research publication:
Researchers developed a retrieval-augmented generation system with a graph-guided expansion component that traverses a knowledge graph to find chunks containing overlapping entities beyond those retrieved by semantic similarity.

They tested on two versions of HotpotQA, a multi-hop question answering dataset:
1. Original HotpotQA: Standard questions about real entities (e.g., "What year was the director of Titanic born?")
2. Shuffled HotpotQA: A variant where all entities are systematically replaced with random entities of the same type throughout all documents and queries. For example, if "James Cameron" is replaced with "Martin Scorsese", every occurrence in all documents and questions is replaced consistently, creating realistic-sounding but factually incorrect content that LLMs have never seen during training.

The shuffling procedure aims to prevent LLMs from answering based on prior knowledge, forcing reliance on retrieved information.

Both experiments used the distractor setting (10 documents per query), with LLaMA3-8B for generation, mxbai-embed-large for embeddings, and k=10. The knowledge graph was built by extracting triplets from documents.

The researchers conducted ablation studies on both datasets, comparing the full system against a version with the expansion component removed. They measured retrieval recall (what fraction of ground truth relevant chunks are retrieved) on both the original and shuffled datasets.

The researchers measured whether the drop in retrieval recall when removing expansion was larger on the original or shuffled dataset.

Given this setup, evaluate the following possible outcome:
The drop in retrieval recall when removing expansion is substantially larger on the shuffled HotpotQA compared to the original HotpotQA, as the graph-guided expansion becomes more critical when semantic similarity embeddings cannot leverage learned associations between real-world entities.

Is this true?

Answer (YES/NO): YES